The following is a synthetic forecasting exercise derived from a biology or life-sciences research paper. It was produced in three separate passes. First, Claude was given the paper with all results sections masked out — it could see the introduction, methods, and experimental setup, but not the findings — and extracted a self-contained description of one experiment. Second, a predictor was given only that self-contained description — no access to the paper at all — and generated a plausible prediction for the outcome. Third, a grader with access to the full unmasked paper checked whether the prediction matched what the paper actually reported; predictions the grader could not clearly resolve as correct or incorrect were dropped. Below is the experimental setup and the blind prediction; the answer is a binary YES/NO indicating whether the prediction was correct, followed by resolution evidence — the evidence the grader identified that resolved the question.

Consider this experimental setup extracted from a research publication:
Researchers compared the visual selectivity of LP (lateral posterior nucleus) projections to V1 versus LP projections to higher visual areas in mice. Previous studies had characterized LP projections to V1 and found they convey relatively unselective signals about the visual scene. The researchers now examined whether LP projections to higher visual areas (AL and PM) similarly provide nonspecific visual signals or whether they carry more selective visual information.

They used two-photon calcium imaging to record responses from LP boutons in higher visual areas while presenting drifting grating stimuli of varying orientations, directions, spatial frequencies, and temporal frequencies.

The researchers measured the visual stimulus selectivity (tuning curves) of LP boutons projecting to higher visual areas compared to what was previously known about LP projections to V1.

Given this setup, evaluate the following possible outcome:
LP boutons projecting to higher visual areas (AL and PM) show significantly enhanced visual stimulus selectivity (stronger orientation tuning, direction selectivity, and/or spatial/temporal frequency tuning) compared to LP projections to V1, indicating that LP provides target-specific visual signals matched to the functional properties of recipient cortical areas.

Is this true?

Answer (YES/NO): YES